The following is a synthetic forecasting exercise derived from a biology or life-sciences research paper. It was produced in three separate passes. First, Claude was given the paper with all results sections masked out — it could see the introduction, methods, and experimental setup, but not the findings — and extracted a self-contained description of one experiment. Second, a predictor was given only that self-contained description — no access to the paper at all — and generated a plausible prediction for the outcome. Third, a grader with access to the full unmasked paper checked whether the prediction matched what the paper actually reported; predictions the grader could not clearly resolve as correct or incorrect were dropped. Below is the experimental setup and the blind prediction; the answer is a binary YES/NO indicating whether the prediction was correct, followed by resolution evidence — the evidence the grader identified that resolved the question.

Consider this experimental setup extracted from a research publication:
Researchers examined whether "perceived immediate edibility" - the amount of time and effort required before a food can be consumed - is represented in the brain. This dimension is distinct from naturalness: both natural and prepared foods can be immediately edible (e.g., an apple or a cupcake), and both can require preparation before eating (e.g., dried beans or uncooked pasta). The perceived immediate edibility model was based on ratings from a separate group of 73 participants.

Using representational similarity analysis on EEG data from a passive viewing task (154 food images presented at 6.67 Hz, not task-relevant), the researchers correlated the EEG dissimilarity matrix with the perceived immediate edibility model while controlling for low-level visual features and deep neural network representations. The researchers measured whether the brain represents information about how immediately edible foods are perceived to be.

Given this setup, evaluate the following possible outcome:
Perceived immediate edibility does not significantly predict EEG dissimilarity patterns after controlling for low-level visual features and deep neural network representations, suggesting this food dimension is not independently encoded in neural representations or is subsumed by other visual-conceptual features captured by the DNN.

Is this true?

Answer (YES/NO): YES